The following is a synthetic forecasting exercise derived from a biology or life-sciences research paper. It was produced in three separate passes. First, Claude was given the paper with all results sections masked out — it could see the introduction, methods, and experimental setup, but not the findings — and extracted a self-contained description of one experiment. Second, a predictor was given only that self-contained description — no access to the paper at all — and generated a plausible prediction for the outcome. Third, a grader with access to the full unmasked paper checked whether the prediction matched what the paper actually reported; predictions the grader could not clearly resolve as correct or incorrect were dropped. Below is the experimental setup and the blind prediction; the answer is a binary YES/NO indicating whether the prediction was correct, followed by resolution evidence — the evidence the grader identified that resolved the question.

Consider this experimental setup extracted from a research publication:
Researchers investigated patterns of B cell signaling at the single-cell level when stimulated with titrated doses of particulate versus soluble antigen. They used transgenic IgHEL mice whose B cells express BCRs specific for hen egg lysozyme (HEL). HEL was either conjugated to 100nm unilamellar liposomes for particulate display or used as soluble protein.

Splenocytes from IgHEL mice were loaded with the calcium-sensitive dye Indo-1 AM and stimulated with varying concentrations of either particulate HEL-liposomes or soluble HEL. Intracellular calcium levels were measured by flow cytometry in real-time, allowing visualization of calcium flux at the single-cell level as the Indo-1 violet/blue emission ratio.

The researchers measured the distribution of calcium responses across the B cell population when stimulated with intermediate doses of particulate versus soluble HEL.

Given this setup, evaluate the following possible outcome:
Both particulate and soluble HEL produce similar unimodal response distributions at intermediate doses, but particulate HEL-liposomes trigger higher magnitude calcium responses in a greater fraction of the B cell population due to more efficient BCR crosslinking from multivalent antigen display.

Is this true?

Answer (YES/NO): NO